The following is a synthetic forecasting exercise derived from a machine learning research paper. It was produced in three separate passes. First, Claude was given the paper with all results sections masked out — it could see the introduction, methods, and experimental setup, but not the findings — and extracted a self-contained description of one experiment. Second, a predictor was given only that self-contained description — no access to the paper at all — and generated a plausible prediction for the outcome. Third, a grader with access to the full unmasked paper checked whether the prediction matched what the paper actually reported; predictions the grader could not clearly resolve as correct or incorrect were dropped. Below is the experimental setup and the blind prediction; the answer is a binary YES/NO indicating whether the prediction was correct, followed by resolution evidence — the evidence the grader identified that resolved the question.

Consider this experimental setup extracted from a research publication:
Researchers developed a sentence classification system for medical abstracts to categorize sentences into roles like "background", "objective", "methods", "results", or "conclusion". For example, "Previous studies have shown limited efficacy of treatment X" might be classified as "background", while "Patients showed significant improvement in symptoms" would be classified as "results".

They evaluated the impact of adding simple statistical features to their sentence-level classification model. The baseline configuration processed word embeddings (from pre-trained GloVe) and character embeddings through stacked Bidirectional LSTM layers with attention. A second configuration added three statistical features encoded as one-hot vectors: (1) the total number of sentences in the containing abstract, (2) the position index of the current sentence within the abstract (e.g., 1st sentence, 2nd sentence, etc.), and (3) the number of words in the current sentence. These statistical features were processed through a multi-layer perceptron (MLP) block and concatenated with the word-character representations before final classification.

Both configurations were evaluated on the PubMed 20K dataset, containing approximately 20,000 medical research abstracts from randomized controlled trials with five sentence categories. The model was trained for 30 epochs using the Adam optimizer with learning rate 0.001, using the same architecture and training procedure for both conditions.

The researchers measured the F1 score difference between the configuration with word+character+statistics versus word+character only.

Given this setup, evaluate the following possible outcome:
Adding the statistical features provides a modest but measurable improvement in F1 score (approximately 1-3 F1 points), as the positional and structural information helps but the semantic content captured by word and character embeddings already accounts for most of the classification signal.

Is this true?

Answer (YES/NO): NO